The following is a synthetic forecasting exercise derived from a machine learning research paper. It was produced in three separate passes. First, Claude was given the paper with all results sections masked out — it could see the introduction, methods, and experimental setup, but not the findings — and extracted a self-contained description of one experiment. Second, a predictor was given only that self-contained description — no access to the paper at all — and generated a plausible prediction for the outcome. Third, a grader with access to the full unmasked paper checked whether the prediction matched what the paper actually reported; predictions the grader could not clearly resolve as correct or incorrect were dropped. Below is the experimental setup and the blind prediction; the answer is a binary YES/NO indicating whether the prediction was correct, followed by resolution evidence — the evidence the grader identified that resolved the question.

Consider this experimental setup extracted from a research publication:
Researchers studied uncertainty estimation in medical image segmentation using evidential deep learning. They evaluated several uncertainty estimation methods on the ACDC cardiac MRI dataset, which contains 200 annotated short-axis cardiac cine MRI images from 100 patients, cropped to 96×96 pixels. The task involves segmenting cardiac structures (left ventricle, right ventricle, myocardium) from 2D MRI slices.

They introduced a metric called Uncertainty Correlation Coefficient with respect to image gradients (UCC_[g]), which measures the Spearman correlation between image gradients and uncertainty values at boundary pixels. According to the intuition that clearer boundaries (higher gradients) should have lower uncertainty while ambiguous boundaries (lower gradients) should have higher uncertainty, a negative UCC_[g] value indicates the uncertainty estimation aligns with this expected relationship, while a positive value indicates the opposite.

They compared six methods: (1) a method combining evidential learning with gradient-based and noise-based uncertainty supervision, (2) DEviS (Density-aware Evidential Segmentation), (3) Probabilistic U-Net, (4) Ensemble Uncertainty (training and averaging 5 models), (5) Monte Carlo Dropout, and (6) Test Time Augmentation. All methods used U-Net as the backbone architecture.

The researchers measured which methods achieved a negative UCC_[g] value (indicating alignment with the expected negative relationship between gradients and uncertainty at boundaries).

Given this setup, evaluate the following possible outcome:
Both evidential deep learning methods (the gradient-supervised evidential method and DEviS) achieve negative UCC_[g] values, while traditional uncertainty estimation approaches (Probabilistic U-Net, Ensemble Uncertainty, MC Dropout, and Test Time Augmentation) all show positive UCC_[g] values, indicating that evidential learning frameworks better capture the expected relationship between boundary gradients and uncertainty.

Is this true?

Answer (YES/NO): NO